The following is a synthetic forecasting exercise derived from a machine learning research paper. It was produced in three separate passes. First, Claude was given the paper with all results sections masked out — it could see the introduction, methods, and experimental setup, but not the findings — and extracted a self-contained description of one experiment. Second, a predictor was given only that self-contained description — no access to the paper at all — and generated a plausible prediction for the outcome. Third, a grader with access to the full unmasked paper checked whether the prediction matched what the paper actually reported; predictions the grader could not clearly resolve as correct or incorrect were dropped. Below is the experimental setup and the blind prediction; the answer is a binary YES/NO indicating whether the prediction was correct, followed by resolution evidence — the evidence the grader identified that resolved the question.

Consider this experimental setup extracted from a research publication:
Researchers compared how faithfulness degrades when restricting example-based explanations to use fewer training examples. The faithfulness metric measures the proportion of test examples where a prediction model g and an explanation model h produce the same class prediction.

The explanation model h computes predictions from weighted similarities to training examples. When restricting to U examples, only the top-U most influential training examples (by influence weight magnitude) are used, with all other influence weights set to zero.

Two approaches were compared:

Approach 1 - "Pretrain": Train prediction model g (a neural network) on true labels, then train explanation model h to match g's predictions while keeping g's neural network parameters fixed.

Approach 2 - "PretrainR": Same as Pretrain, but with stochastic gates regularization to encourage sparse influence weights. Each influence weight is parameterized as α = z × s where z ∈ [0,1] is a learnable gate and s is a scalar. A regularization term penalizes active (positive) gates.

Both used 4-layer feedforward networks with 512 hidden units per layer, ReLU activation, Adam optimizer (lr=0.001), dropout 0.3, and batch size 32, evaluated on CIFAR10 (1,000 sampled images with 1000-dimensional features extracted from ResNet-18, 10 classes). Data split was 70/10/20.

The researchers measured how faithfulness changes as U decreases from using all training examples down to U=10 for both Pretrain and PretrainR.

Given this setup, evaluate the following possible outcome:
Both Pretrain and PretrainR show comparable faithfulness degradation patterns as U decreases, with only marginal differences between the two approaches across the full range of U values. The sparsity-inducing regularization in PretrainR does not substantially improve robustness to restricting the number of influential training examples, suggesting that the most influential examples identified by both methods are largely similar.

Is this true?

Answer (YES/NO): NO